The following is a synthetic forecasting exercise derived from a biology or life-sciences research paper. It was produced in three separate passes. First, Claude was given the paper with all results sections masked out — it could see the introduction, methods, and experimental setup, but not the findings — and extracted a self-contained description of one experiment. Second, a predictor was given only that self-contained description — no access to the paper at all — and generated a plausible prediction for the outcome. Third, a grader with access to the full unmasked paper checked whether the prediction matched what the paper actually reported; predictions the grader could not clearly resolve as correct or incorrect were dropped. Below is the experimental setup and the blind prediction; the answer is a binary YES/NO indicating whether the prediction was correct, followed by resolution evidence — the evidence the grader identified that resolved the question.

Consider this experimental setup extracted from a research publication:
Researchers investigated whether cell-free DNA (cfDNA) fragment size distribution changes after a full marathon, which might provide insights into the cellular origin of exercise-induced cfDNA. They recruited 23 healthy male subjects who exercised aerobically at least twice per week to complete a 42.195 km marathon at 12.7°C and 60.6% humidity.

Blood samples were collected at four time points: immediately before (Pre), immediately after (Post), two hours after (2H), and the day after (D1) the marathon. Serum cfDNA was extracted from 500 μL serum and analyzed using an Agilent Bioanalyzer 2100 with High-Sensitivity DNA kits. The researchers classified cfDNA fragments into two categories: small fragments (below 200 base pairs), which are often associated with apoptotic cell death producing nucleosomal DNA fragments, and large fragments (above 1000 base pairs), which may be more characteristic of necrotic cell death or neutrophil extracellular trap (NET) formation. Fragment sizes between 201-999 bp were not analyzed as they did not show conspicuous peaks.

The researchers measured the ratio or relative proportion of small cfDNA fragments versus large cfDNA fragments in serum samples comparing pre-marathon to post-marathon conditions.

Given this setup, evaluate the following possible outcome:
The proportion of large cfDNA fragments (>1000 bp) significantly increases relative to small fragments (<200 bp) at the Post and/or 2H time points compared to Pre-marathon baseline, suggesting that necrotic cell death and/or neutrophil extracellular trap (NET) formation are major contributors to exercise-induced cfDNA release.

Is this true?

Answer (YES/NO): NO